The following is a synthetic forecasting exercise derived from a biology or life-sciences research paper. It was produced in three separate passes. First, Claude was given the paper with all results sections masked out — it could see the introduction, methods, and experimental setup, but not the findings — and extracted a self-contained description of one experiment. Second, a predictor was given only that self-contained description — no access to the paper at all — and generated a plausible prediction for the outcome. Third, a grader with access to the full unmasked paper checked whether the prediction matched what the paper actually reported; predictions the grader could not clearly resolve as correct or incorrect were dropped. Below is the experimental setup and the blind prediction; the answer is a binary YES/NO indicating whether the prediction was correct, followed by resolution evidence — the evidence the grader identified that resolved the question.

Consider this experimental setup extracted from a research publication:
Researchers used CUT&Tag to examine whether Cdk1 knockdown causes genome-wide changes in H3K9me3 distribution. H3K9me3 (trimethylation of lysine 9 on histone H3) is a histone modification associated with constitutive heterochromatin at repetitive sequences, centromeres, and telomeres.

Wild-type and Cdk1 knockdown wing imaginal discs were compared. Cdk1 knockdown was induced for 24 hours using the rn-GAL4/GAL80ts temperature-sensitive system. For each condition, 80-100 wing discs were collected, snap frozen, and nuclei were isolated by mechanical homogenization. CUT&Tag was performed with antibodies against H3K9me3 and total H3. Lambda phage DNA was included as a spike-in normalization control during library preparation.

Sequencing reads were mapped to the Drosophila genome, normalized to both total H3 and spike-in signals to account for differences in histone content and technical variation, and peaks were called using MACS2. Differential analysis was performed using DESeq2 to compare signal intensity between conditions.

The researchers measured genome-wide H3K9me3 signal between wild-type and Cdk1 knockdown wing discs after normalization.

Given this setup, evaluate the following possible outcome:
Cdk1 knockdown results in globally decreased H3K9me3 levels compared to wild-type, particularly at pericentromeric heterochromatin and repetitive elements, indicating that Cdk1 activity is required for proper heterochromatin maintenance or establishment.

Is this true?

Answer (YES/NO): NO